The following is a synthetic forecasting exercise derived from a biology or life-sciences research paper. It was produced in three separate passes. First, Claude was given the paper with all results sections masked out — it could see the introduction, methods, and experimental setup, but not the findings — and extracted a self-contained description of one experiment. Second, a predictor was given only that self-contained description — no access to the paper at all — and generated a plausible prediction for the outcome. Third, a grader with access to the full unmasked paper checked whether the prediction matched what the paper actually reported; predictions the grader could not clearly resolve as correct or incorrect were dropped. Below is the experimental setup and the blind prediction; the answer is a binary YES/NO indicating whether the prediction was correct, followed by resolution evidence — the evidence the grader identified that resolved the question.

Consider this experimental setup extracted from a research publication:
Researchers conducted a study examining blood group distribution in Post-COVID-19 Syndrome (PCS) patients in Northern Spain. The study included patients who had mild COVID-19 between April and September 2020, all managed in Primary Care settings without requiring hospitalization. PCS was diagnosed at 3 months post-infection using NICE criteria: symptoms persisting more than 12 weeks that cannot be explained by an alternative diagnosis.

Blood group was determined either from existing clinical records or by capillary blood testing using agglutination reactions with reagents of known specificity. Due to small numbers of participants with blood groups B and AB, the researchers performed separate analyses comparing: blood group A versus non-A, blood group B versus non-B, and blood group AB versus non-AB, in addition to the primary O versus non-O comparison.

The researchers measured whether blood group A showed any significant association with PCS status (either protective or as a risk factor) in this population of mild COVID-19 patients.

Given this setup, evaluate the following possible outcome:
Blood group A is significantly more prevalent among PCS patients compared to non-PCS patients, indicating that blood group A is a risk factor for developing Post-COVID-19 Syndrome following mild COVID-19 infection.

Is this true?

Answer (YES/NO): NO